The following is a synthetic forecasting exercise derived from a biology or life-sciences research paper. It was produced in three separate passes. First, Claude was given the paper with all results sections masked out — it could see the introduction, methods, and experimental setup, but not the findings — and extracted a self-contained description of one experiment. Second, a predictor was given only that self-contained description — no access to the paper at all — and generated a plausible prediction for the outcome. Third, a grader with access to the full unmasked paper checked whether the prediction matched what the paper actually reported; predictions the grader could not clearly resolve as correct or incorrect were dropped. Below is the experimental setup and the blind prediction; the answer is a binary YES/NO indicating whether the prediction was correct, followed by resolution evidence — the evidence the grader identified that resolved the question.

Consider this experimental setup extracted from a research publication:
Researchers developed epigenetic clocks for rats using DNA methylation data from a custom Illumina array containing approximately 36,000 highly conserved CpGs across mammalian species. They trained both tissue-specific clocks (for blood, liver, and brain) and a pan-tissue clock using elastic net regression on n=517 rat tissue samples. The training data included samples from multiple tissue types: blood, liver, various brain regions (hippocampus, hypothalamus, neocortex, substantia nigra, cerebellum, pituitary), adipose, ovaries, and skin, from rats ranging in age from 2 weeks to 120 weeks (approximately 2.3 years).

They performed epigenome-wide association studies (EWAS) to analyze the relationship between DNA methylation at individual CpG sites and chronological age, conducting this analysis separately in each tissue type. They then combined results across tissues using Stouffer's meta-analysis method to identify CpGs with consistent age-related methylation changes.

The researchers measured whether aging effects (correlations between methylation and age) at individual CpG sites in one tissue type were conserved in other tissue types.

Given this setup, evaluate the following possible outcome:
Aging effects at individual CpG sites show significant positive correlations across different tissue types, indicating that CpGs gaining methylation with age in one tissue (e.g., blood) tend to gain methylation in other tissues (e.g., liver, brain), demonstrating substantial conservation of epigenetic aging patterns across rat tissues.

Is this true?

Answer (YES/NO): NO